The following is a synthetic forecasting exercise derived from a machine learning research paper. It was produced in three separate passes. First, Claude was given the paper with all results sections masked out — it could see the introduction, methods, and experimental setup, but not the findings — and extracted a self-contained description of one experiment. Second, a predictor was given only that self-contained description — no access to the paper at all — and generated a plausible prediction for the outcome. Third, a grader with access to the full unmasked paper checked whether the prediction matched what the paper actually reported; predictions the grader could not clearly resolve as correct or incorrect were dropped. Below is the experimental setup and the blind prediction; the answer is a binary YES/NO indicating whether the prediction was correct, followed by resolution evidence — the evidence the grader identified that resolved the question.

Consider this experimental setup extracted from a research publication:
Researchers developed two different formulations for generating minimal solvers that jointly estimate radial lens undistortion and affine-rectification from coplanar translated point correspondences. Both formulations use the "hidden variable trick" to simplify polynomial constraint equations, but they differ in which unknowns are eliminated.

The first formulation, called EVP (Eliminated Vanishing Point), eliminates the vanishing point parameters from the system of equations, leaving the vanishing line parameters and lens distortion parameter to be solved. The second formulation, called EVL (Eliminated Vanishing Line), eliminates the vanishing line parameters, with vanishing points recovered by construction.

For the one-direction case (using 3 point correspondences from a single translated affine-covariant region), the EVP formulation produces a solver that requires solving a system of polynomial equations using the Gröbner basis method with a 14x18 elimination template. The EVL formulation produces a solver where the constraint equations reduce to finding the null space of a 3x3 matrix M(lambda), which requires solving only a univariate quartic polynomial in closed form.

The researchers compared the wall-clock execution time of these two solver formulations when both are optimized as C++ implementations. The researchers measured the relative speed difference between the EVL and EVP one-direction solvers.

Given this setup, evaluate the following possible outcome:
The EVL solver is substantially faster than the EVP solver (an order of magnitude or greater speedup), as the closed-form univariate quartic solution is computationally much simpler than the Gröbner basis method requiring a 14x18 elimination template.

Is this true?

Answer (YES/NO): NO